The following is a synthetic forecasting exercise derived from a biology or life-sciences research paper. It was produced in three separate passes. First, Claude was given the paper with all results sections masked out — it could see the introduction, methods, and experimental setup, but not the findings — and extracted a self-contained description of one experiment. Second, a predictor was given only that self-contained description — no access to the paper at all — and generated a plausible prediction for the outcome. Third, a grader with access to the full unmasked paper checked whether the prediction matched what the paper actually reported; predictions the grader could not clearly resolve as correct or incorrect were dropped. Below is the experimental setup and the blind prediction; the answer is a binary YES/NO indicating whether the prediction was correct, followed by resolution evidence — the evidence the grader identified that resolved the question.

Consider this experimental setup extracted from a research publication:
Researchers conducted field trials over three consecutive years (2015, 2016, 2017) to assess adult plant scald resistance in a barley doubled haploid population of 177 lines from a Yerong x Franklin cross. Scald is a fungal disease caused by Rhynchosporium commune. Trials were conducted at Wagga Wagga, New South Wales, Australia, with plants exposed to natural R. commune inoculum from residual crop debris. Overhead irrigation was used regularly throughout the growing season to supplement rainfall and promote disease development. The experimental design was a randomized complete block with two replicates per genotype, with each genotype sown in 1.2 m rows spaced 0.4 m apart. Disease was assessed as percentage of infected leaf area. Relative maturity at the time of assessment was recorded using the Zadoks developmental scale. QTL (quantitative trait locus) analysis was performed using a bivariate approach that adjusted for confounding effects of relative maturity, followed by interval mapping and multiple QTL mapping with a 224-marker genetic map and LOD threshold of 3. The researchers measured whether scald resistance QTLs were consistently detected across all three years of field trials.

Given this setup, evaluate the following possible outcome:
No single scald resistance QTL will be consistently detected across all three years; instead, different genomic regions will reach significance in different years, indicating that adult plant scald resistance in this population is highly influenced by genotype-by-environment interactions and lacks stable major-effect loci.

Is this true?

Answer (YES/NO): NO